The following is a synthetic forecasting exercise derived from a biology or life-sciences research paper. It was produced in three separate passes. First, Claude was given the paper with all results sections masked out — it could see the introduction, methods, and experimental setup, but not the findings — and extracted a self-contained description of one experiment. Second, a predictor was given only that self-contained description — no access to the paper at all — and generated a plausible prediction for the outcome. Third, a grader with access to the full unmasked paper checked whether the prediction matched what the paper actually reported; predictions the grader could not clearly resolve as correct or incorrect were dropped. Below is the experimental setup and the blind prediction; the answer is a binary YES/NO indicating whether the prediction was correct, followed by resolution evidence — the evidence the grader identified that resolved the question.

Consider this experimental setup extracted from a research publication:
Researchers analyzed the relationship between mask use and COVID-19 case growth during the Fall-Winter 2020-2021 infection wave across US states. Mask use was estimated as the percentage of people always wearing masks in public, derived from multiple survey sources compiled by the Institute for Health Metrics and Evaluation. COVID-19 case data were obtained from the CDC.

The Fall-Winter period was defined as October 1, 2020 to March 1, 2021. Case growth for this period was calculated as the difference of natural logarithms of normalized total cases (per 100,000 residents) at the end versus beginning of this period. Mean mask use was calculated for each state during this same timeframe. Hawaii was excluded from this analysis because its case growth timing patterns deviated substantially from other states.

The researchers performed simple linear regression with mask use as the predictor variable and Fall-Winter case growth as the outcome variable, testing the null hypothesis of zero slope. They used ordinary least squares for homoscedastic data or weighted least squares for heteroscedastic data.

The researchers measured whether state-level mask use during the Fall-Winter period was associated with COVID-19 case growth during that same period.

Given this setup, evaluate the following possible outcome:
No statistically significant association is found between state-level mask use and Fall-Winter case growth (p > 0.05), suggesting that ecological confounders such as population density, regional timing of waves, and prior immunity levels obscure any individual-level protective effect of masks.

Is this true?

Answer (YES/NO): YES